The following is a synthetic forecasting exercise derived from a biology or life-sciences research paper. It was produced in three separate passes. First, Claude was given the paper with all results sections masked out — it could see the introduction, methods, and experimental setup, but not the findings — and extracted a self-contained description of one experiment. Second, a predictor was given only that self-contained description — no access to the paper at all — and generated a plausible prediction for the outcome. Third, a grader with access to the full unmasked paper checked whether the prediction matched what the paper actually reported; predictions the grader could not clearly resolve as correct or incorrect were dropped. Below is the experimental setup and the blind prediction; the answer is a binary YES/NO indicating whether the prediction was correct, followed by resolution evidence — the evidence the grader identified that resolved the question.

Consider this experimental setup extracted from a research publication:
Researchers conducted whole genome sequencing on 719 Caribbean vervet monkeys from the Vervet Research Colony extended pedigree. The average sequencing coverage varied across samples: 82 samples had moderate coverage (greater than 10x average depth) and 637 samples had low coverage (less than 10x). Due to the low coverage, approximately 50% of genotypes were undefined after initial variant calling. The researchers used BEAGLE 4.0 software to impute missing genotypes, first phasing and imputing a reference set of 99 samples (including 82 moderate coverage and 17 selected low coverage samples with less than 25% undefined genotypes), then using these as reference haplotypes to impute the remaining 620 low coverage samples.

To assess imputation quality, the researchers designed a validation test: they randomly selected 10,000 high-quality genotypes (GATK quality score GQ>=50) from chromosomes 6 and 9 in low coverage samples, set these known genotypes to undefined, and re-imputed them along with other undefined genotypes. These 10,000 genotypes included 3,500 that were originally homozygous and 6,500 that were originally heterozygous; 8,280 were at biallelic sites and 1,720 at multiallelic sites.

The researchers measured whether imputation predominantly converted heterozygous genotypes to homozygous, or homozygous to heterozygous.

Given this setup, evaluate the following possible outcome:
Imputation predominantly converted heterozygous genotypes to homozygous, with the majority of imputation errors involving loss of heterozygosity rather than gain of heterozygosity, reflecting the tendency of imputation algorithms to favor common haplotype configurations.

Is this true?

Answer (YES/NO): YES